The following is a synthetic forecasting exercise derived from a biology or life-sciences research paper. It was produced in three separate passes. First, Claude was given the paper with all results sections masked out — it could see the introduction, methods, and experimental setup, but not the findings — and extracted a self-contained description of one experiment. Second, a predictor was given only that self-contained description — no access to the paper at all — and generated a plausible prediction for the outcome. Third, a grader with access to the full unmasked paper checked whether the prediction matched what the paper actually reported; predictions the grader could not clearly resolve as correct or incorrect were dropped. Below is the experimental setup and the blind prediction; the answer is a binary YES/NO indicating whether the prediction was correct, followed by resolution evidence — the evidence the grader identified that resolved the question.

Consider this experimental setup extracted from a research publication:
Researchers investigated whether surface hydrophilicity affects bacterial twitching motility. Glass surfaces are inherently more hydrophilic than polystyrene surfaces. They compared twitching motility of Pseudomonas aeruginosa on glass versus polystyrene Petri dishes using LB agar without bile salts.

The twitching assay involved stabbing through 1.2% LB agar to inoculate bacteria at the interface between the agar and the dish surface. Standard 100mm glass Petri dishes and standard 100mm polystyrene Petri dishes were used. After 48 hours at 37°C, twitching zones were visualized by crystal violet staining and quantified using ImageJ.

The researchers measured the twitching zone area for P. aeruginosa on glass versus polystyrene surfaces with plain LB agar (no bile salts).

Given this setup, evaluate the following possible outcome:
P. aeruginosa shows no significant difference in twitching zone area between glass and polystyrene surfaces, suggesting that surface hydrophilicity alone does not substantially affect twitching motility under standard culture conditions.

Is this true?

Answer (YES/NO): NO